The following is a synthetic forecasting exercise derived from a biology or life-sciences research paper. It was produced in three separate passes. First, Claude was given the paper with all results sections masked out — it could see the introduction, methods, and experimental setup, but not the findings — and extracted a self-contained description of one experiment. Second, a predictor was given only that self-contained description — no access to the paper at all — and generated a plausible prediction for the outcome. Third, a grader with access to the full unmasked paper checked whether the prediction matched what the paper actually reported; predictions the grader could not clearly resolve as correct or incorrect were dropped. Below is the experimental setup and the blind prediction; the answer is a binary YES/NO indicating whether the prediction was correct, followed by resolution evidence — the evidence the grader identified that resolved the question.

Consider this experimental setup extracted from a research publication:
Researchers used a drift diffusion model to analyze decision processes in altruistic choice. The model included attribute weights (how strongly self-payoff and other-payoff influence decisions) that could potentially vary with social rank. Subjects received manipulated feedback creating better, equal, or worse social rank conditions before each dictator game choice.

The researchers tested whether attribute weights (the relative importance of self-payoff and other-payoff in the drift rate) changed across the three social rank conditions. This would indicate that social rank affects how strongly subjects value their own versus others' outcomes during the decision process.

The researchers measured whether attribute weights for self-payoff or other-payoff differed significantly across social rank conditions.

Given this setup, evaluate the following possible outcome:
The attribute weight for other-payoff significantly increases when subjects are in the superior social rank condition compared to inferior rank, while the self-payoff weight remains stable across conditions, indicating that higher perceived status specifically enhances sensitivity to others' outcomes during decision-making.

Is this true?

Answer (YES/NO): NO